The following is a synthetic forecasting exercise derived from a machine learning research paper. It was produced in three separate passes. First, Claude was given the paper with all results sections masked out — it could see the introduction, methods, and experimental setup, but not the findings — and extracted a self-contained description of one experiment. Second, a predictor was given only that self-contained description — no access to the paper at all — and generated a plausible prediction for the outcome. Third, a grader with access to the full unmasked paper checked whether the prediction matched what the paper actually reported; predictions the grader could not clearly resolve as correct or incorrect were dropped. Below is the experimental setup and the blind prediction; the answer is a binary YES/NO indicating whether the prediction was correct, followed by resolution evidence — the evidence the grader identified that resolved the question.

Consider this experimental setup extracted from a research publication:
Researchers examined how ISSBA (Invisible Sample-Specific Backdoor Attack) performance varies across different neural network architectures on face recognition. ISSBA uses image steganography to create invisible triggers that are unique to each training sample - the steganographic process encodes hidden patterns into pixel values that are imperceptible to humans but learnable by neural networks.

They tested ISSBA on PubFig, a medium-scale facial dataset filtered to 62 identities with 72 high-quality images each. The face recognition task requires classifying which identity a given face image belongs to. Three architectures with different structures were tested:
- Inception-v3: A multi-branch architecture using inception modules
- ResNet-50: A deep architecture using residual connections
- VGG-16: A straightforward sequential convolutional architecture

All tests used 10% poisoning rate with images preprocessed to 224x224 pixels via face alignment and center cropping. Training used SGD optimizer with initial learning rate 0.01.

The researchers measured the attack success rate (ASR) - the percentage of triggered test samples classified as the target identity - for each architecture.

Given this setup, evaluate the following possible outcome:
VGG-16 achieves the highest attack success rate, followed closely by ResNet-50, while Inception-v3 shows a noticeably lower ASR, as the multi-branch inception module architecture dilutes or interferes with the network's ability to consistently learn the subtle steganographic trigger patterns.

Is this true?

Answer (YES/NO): NO